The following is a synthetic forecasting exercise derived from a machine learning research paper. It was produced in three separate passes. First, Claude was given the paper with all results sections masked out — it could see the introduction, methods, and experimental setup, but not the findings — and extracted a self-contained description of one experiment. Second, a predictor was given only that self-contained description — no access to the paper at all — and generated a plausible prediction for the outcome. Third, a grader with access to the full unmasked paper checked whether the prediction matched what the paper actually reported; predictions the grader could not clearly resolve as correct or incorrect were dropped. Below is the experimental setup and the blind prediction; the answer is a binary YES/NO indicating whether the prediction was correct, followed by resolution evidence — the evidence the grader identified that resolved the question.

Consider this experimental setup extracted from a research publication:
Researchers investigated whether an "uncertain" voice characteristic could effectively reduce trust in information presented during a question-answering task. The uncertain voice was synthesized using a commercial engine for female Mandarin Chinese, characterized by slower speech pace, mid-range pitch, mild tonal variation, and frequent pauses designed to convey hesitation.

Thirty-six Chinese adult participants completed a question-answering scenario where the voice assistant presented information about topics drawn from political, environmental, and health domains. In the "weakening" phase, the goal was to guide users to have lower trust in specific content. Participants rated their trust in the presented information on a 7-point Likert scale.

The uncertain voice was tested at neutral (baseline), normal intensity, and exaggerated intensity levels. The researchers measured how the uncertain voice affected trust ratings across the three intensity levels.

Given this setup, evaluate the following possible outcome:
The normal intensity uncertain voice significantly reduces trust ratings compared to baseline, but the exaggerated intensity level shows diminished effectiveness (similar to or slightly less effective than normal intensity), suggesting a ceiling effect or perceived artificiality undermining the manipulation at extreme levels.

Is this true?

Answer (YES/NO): NO